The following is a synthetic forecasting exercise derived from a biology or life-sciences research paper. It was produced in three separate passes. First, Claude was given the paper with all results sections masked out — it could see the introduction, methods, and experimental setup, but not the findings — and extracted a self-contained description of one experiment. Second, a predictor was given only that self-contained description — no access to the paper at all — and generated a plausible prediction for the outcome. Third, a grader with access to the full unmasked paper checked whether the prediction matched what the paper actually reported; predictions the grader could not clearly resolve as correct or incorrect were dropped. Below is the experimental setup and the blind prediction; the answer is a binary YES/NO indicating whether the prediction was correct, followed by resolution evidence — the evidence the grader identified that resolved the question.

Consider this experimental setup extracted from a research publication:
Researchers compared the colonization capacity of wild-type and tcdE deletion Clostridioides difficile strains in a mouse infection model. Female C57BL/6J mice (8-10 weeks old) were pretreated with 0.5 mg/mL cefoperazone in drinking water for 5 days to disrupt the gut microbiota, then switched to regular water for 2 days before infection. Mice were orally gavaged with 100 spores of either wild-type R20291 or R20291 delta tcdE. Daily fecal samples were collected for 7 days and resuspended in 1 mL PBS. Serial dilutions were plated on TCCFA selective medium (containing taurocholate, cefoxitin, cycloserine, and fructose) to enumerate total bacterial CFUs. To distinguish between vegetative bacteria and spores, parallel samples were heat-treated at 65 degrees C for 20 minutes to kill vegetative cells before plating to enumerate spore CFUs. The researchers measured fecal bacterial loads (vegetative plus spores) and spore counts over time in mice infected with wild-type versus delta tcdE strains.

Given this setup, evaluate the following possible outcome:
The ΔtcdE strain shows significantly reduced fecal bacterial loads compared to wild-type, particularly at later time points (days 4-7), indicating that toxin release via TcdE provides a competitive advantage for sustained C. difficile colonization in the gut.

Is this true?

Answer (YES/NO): NO